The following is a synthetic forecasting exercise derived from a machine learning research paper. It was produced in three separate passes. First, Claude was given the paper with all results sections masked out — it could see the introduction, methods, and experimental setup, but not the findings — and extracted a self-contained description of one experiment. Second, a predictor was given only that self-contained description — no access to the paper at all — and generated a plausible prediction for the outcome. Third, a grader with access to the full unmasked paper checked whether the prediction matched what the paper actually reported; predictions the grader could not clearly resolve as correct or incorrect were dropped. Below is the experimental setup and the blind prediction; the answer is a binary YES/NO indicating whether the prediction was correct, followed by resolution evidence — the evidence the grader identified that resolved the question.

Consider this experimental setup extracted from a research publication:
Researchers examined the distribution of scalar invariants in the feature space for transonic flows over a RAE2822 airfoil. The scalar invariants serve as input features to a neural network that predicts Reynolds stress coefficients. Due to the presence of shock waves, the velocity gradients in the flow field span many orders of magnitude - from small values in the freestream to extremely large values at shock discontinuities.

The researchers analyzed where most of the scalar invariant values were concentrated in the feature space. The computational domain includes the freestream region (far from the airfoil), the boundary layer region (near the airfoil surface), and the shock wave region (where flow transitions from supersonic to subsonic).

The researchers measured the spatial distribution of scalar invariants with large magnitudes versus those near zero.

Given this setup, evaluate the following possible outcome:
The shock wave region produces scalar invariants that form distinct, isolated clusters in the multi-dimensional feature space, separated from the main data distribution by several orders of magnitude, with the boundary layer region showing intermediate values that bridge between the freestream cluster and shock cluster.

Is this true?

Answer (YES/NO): NO